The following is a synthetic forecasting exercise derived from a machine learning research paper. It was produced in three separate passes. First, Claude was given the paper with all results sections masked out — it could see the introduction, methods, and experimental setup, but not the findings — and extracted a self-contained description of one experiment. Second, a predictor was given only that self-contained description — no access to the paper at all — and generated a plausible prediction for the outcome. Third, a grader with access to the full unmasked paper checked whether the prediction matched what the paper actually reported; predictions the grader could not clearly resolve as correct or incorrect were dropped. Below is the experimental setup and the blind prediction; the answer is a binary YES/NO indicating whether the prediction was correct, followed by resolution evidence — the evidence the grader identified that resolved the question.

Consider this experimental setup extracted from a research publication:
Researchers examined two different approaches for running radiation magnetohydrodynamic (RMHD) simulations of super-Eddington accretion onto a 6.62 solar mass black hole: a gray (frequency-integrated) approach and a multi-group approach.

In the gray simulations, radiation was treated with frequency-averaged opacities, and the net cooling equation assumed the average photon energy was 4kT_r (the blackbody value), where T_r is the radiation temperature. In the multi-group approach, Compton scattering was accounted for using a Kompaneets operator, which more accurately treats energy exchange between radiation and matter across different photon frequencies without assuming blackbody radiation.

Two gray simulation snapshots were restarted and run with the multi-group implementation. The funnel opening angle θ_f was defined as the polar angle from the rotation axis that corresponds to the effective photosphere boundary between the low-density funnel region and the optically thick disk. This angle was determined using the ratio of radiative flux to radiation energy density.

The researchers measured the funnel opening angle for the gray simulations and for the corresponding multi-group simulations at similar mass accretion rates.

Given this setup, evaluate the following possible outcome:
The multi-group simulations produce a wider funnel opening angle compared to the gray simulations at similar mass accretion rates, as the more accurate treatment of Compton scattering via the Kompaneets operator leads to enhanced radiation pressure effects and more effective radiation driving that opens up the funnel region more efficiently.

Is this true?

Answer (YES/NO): NO